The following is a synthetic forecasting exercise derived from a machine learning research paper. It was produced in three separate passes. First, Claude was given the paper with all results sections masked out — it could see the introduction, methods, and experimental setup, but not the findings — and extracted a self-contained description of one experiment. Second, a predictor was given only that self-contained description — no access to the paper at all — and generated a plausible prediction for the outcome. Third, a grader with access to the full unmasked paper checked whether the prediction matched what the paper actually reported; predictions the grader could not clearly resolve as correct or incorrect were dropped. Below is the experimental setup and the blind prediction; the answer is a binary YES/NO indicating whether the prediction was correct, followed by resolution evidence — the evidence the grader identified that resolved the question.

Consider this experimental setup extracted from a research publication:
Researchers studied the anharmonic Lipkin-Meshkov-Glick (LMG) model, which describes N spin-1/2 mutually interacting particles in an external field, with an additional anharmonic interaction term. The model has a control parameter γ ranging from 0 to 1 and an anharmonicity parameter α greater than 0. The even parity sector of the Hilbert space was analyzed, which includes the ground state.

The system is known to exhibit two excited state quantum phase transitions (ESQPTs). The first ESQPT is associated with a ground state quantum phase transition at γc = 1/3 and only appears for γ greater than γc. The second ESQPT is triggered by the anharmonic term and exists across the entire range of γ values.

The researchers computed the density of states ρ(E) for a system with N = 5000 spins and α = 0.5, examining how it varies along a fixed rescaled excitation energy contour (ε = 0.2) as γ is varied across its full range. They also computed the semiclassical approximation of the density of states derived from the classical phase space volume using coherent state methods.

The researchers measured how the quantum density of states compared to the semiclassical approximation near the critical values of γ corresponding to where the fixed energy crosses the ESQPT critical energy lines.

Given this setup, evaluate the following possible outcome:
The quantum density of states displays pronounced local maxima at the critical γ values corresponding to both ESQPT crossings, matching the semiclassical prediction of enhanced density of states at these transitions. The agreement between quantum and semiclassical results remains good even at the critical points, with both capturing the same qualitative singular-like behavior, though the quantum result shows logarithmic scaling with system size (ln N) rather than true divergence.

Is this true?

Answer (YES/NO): YES